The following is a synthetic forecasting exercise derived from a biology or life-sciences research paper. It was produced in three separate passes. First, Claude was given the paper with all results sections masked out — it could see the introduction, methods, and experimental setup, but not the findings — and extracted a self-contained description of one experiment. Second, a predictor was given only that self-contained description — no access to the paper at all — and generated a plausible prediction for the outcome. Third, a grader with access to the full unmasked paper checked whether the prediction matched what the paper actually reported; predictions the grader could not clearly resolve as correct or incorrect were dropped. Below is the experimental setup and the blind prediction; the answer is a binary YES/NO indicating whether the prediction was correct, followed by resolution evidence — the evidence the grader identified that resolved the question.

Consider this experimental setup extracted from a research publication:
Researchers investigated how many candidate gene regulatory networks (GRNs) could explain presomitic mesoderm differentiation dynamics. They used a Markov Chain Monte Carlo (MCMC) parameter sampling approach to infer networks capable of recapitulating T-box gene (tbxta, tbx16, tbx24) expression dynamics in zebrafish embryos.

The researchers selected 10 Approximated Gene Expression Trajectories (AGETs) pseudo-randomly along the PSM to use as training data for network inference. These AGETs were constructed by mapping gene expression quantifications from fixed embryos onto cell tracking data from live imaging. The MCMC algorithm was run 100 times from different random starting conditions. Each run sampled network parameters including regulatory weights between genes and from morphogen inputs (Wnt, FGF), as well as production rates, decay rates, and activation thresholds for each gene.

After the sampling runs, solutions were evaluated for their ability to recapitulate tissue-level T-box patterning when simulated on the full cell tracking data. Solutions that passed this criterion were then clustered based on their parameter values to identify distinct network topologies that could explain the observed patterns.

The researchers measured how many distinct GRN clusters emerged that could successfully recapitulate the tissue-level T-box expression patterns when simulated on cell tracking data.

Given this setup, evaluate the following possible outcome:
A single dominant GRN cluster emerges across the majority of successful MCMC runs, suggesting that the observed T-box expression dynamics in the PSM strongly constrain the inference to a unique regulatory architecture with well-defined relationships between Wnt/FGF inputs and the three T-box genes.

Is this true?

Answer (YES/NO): NO